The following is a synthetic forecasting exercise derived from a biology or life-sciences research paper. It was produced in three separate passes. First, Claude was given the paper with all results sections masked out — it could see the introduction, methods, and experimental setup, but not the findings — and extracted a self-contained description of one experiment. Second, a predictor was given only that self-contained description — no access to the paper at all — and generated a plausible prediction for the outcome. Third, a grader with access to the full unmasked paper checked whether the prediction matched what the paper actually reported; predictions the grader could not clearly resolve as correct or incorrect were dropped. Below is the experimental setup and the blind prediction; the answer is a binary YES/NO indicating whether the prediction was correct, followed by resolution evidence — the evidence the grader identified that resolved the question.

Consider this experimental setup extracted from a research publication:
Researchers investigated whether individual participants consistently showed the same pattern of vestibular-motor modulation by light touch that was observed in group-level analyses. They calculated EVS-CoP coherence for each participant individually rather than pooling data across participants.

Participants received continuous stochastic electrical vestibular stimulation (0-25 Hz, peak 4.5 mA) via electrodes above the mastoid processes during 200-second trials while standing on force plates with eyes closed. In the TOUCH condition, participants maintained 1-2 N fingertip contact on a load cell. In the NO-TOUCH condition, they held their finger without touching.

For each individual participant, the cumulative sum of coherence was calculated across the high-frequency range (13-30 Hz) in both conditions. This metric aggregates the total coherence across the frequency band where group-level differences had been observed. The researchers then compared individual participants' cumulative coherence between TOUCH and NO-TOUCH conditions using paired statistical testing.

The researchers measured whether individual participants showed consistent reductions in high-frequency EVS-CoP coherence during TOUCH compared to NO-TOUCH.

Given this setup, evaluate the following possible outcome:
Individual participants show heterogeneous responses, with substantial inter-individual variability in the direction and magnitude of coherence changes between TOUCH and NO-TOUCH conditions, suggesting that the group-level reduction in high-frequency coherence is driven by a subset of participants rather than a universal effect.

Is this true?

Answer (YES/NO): NO